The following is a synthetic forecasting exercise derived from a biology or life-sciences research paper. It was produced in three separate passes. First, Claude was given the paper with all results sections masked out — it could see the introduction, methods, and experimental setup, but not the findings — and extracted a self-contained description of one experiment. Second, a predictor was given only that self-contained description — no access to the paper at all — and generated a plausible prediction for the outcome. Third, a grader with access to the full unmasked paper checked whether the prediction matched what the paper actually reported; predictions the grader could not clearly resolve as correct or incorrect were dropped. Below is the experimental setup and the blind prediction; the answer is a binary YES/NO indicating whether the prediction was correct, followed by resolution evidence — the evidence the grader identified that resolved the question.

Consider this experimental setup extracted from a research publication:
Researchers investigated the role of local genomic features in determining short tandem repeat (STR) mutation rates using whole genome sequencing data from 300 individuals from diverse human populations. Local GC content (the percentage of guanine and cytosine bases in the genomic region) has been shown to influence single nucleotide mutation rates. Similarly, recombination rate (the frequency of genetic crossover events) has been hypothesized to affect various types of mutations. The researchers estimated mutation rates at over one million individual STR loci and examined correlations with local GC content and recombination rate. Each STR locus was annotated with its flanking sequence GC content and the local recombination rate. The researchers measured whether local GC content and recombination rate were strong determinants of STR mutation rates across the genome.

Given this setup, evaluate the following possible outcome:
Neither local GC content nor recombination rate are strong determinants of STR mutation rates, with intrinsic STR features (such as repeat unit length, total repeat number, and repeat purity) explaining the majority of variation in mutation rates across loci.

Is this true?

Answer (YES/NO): YES